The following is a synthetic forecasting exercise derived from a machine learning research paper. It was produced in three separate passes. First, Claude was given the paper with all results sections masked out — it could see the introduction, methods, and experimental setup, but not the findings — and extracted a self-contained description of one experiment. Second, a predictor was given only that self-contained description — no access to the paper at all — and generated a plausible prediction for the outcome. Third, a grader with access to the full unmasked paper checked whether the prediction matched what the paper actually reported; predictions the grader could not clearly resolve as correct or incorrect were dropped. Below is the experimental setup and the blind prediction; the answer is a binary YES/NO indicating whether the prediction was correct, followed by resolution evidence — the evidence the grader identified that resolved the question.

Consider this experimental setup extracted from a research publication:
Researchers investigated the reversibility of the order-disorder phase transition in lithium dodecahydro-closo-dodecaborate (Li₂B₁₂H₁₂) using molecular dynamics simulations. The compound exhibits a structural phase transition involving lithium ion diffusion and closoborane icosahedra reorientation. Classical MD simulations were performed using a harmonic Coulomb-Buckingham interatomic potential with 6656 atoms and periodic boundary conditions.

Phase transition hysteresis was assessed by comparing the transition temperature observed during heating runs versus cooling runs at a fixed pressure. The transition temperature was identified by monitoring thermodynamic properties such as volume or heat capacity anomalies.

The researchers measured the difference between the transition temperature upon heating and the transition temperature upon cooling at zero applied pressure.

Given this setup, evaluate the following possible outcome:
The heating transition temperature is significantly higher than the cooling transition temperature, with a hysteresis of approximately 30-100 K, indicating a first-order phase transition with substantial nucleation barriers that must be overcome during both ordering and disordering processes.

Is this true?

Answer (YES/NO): YES